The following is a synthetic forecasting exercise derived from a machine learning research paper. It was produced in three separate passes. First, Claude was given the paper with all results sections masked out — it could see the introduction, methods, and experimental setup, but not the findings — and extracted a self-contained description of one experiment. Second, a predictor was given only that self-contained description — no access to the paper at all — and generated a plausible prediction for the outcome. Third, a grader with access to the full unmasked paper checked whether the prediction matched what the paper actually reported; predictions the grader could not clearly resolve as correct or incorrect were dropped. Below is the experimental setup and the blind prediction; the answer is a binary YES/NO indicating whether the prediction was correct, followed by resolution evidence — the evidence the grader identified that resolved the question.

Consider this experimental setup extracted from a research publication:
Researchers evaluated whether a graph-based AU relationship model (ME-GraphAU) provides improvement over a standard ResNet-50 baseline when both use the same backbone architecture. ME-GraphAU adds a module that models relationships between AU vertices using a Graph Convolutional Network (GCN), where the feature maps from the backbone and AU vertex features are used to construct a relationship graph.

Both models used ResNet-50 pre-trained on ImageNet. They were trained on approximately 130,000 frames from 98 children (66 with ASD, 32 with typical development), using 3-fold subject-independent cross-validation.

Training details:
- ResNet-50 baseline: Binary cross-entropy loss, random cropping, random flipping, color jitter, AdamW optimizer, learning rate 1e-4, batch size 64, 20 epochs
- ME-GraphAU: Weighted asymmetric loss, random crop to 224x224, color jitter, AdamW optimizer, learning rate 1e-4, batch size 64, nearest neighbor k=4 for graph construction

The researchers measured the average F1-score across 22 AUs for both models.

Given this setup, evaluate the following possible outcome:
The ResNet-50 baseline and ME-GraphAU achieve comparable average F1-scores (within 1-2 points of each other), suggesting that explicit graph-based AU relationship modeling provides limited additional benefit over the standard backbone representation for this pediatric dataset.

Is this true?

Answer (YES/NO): NO